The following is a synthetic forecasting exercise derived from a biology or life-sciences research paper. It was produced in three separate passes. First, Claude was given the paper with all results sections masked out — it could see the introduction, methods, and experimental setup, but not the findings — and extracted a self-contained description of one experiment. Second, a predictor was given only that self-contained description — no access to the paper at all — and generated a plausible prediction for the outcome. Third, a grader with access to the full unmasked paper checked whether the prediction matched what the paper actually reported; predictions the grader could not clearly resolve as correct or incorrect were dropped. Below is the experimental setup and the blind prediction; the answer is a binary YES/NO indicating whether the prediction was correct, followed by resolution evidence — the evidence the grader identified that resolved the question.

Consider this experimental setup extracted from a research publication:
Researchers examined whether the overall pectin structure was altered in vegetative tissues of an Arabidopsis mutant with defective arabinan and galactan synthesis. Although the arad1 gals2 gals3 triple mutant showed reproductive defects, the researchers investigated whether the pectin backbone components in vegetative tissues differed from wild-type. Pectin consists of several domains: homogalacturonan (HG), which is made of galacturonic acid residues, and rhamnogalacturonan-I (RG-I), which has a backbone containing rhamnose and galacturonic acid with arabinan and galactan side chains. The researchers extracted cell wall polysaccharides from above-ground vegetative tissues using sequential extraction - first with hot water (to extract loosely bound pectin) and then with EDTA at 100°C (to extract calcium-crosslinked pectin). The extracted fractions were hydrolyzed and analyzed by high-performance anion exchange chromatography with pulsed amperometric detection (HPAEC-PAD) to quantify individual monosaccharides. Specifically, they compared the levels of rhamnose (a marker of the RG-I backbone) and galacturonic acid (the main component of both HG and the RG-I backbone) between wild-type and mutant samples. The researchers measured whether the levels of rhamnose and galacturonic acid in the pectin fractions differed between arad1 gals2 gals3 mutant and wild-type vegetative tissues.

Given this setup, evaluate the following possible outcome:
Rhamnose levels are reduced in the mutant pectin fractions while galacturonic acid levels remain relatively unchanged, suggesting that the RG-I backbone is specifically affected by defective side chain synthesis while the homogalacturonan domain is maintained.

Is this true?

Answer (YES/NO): NO